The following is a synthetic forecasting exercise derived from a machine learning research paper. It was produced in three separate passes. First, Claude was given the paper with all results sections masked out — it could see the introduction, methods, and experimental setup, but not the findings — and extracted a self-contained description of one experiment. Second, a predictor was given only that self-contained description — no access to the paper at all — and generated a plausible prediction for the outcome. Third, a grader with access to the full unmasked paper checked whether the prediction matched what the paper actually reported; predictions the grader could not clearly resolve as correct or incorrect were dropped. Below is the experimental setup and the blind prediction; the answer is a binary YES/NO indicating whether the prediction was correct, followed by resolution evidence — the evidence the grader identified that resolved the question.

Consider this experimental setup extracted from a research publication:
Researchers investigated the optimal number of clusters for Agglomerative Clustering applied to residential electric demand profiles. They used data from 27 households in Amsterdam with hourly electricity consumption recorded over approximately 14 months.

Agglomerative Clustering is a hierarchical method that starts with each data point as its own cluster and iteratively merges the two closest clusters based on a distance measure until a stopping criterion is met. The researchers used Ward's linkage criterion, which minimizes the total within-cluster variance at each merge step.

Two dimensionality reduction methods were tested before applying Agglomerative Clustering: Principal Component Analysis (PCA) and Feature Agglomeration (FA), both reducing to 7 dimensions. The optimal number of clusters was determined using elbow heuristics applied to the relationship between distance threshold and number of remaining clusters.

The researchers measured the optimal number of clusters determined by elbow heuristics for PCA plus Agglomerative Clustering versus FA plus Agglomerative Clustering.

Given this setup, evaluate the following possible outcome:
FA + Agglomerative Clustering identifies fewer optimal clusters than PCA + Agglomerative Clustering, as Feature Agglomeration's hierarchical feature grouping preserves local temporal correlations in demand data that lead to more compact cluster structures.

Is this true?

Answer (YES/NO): NO